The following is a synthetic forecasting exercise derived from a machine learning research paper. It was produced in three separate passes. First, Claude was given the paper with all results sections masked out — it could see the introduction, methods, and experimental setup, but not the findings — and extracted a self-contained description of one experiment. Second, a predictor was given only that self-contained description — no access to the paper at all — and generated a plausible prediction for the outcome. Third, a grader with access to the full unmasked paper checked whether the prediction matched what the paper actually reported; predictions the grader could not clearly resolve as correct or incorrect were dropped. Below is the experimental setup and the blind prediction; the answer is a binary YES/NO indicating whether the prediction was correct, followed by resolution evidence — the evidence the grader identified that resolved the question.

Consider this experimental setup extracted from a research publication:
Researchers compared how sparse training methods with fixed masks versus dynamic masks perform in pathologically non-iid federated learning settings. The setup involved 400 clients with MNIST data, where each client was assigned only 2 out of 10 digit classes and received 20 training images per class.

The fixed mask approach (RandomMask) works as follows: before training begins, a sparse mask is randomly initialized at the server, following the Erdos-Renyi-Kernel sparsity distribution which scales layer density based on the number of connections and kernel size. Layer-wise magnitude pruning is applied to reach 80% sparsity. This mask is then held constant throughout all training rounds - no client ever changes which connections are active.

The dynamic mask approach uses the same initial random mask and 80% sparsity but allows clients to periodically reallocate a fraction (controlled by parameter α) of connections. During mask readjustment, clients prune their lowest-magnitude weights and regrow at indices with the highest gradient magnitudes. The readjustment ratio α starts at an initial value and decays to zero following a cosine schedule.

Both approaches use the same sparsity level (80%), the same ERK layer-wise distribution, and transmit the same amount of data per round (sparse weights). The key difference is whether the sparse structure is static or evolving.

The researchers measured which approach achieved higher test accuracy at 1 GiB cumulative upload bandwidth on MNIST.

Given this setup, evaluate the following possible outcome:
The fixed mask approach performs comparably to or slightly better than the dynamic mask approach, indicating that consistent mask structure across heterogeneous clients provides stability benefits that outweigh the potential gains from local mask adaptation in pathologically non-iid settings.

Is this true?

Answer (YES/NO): NO